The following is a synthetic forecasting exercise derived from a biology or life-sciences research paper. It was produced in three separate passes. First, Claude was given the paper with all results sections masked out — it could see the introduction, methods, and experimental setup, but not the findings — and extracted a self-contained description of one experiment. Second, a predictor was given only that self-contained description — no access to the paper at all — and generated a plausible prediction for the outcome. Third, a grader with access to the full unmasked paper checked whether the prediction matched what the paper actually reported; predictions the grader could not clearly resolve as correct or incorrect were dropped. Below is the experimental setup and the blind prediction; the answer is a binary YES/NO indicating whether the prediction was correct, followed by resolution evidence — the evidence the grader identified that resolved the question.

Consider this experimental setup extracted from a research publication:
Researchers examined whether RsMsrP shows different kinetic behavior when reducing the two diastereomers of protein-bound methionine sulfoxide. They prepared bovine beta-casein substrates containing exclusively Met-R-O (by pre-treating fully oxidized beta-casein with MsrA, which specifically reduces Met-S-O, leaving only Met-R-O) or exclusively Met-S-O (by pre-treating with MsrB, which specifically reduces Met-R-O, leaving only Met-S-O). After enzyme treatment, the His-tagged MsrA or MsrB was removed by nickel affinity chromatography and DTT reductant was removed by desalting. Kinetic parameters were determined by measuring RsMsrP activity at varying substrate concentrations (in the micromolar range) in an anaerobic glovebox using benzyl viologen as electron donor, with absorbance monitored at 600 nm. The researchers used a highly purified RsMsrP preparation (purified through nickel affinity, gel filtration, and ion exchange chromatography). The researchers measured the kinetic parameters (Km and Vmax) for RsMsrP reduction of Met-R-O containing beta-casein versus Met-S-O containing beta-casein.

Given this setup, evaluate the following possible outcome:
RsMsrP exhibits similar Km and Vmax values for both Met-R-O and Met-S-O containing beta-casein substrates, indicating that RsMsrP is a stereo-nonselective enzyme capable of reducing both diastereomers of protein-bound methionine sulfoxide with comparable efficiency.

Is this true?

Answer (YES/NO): NO